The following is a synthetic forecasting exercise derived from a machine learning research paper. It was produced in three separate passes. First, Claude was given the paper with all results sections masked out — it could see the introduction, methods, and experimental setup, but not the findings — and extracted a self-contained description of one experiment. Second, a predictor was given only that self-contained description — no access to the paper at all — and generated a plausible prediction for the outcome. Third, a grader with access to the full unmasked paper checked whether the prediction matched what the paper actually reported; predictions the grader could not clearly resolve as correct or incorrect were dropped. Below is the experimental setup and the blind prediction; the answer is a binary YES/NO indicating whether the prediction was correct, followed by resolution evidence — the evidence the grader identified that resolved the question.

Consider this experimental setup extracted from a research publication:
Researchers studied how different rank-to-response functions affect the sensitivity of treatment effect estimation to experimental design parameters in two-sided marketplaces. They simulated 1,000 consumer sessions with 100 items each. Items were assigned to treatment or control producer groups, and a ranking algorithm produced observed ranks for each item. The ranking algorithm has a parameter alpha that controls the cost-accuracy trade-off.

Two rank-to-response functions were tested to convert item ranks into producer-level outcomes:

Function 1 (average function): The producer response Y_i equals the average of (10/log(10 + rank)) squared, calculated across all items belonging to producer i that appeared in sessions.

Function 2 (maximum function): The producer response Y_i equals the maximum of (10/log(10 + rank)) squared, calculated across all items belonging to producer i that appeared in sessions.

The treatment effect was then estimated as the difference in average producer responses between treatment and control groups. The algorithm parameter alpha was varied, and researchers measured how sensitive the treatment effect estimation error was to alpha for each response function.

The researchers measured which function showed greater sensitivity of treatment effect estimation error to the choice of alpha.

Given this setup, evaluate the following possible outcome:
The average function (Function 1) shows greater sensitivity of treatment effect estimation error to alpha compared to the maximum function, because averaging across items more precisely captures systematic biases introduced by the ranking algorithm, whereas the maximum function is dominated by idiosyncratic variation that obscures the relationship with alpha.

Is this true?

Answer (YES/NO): NO